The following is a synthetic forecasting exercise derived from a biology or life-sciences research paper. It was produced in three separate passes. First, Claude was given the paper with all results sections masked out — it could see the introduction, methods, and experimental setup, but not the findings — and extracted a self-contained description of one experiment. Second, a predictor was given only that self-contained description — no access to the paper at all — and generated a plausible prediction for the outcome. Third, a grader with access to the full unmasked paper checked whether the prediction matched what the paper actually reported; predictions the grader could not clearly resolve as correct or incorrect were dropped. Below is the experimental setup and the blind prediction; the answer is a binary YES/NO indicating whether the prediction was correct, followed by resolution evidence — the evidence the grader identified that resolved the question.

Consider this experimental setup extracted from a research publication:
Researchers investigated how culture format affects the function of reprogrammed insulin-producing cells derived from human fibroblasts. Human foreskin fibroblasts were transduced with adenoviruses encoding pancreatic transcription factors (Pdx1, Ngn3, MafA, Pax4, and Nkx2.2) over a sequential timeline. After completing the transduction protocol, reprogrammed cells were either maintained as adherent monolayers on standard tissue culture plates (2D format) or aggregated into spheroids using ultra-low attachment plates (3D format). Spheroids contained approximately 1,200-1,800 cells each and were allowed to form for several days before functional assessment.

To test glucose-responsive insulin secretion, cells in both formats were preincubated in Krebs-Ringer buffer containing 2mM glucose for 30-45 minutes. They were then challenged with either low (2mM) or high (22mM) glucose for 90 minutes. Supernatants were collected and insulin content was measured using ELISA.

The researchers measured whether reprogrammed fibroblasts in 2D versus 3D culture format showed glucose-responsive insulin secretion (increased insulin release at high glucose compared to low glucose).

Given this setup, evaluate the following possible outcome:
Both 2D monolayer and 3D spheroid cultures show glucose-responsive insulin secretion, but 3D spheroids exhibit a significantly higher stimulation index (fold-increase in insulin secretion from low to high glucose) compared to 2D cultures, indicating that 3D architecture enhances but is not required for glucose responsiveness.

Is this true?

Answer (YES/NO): NO